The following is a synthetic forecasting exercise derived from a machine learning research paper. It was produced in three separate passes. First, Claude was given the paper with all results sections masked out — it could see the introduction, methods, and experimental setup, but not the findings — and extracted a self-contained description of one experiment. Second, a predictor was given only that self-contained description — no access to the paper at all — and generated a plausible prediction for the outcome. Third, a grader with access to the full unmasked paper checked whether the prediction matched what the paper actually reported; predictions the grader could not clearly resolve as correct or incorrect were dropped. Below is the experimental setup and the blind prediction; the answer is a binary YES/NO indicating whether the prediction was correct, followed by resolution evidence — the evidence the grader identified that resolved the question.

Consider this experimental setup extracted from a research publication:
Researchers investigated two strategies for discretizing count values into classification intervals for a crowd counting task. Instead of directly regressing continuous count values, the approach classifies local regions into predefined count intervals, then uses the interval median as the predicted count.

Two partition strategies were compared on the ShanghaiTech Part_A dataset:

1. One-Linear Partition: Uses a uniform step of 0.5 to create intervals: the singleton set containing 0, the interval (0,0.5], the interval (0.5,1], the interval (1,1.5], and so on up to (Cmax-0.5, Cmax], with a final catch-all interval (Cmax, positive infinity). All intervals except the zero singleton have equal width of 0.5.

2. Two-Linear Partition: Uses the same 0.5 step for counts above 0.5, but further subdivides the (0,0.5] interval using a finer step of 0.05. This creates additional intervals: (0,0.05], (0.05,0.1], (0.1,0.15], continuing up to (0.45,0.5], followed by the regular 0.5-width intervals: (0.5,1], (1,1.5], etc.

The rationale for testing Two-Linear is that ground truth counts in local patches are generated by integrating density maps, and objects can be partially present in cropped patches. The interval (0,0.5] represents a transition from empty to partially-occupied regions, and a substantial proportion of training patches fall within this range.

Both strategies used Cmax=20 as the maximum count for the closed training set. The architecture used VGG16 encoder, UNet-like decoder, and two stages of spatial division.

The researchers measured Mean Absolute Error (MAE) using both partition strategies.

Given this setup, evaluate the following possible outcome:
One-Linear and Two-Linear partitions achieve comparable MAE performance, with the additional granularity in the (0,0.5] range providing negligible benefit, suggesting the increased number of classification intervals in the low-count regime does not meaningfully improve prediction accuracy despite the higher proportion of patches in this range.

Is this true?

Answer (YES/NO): NO